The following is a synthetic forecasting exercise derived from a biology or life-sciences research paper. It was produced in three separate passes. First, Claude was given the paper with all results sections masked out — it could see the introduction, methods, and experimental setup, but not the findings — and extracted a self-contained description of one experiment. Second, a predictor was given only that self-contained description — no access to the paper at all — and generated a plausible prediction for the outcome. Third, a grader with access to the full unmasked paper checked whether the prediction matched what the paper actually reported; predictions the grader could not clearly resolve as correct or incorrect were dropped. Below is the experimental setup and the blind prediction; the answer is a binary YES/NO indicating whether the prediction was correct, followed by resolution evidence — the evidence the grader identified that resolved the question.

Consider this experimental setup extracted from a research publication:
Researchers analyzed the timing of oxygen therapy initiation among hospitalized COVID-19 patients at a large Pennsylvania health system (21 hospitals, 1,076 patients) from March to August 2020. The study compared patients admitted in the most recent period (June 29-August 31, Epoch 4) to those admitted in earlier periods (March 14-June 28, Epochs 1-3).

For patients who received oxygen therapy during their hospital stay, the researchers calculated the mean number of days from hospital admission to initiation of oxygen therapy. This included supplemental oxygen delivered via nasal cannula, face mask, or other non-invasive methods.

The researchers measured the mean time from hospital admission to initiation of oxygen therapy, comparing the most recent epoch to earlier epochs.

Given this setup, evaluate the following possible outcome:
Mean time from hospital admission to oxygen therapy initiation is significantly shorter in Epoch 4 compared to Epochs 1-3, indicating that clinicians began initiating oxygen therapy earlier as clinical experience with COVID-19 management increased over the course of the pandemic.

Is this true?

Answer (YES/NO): YES